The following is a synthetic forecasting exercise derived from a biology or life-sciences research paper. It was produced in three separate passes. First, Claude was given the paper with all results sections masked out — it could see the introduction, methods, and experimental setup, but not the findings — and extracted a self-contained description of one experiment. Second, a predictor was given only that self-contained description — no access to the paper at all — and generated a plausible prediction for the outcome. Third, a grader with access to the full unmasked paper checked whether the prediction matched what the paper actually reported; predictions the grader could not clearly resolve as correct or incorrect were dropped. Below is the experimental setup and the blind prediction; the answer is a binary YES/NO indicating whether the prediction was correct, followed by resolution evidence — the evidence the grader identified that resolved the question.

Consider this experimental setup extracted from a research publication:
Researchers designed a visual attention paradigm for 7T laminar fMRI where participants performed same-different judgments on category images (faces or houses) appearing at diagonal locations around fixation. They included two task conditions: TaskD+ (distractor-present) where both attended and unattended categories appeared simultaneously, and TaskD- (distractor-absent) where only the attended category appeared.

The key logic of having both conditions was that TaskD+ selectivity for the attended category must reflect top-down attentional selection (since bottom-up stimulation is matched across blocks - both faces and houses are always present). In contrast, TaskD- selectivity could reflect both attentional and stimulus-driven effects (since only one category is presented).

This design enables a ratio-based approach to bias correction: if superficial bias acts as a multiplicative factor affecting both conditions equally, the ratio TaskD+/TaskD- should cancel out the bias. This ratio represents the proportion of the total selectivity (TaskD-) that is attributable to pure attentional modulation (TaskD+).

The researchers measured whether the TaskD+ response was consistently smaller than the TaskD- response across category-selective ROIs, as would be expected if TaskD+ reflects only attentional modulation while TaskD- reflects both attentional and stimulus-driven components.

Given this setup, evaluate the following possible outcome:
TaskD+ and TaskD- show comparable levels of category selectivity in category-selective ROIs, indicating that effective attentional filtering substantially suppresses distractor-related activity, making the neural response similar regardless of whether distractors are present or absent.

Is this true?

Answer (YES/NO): NO